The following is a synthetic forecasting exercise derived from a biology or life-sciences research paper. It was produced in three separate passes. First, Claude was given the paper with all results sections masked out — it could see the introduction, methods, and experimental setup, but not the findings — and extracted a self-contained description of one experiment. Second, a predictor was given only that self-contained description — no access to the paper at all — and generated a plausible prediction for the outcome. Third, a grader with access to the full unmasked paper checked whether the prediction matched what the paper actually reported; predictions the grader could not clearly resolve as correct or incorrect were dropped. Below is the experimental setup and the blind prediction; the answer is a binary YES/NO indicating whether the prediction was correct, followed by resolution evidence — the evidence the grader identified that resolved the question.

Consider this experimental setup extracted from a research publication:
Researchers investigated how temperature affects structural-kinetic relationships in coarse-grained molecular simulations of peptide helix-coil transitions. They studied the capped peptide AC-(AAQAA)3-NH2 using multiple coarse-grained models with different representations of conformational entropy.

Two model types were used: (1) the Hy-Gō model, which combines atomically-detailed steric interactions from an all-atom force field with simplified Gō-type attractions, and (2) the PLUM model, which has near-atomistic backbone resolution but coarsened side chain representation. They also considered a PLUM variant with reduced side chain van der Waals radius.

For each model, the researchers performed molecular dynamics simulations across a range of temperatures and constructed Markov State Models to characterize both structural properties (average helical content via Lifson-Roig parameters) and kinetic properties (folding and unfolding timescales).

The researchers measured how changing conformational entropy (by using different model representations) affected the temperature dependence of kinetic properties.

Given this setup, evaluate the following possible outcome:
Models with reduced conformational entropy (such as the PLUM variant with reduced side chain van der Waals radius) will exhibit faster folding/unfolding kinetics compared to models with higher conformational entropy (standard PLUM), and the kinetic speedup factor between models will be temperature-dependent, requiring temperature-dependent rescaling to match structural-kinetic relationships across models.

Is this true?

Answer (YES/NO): NO